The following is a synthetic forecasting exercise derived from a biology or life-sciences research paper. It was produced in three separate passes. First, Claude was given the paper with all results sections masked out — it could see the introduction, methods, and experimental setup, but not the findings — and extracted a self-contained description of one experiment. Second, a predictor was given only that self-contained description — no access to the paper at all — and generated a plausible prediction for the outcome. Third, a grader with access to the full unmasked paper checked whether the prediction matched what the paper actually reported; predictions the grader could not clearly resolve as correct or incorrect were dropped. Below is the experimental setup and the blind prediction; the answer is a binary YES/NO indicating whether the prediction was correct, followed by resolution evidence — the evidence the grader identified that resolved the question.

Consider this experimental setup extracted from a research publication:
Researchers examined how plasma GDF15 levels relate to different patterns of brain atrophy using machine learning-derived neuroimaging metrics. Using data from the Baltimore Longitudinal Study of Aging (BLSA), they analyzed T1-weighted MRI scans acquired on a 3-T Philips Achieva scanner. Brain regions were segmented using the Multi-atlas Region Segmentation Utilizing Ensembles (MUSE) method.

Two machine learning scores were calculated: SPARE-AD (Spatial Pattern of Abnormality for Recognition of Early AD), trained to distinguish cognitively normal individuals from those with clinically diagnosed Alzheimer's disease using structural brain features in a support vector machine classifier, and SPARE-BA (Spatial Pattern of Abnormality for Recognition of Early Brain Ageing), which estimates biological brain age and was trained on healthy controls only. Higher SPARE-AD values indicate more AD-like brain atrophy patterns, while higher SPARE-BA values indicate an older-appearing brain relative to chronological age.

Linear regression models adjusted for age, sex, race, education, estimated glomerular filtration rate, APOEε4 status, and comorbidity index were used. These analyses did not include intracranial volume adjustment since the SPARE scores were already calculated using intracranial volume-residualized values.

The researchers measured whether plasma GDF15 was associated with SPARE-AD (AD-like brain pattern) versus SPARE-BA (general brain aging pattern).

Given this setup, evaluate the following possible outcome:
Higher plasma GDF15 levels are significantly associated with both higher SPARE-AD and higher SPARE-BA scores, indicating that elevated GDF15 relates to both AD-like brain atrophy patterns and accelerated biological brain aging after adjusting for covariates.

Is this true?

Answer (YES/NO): YES